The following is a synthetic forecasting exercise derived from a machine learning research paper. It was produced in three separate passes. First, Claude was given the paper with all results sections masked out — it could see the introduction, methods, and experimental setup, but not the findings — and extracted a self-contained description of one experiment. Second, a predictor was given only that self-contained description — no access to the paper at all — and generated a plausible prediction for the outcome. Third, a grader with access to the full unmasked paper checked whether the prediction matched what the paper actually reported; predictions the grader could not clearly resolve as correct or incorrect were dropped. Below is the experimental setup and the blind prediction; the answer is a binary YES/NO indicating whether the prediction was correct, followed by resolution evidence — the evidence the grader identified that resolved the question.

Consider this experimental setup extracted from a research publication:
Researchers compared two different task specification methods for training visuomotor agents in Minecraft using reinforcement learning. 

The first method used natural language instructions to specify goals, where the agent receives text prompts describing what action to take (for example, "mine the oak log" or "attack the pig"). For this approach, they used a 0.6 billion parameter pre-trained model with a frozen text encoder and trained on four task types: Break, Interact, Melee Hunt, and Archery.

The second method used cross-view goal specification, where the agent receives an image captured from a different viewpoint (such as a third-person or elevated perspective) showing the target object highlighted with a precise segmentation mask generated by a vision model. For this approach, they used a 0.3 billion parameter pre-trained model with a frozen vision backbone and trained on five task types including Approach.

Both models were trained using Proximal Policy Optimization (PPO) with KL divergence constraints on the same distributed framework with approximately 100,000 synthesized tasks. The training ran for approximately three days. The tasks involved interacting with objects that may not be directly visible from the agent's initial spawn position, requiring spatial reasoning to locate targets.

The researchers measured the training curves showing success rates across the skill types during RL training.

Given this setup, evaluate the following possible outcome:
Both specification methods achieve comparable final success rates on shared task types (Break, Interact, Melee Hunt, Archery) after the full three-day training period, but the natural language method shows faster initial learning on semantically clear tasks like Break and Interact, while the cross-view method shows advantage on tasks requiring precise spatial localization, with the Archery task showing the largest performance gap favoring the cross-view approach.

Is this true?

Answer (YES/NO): NO